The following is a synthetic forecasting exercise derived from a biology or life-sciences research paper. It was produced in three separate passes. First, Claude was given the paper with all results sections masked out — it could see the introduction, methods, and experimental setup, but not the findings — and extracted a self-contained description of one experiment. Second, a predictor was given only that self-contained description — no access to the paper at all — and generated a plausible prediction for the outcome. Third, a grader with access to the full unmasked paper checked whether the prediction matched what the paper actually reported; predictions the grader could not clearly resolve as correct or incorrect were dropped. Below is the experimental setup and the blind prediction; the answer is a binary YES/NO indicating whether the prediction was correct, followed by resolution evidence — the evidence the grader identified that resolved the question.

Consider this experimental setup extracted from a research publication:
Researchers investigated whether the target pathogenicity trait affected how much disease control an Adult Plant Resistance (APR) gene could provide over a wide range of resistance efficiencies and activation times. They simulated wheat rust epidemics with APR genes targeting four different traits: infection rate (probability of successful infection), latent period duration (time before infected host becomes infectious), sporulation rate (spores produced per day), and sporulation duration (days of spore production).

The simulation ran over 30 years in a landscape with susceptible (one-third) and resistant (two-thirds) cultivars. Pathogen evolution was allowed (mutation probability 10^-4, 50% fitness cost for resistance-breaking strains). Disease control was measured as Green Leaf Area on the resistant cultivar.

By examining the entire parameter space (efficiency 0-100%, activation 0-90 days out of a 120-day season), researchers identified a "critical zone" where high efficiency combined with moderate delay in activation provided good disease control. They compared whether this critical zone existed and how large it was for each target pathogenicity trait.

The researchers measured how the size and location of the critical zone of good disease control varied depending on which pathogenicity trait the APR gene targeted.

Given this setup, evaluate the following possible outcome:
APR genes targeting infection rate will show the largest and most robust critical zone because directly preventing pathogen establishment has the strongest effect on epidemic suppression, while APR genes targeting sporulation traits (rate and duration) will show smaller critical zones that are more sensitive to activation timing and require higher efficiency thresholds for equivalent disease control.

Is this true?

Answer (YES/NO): YES